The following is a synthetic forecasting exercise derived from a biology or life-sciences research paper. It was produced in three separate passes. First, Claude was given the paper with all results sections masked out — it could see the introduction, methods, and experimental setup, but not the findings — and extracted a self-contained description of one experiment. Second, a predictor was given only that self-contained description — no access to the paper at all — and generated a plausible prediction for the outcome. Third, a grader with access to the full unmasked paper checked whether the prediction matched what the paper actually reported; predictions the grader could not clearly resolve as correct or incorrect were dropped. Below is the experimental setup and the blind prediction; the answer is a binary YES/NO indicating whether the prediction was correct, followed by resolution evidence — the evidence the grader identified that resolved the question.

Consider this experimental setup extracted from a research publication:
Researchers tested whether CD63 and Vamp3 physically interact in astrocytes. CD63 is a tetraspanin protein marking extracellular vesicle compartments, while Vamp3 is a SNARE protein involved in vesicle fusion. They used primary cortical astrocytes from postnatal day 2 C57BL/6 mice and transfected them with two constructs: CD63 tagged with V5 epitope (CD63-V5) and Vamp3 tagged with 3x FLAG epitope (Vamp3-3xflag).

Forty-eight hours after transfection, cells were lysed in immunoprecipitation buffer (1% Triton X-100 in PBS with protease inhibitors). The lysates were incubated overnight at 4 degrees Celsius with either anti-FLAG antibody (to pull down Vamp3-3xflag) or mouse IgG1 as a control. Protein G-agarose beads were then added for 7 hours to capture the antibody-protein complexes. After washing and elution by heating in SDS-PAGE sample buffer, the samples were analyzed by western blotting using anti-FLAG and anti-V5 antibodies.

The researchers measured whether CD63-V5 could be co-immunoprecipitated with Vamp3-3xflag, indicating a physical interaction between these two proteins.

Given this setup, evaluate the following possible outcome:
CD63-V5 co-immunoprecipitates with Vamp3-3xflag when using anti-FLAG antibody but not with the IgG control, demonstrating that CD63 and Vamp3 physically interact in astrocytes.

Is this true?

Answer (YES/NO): NO